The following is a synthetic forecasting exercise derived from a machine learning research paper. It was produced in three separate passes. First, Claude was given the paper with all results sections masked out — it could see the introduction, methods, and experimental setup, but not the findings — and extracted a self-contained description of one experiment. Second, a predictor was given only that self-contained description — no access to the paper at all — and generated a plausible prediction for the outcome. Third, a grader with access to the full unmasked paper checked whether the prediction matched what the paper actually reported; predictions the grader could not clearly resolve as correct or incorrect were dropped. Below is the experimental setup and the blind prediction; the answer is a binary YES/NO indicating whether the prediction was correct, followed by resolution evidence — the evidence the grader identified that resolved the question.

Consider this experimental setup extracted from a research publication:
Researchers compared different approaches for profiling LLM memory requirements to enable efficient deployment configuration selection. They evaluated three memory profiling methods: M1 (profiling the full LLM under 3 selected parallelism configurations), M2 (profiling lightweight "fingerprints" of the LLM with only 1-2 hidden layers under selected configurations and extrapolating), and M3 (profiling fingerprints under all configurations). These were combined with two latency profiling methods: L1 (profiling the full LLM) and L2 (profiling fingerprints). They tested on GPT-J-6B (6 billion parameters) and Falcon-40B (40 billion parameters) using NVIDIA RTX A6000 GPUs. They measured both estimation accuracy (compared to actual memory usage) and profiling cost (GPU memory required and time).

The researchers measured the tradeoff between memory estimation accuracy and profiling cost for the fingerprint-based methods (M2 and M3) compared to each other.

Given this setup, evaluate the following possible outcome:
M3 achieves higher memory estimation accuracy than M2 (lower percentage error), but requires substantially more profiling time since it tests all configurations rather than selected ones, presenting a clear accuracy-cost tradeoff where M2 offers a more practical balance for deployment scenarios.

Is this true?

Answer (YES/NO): YES